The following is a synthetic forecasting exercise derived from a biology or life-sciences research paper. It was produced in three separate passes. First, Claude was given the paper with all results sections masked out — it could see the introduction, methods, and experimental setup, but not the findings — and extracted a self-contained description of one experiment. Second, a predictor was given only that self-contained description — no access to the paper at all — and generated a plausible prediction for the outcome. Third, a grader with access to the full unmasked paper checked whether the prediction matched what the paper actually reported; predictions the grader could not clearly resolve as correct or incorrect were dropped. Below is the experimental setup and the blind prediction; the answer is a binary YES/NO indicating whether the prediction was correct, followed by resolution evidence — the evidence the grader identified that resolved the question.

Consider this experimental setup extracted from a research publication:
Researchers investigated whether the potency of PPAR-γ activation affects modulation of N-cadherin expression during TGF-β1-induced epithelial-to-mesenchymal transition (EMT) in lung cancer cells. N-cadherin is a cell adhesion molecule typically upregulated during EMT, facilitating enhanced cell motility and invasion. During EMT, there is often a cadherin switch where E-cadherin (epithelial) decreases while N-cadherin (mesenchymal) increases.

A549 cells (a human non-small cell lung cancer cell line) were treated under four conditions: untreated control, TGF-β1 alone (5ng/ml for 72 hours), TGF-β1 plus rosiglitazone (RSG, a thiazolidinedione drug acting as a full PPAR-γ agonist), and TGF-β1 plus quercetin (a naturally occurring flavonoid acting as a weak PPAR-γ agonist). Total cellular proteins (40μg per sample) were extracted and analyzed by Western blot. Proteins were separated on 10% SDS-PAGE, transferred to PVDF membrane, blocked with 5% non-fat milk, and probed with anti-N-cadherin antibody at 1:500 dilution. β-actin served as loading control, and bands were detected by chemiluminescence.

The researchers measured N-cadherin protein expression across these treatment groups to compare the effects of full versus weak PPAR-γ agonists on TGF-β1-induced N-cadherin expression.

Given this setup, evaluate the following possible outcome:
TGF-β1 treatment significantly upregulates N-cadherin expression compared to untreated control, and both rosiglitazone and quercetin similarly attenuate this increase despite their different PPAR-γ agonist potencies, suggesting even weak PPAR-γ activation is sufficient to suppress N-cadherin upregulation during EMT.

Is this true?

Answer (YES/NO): NO